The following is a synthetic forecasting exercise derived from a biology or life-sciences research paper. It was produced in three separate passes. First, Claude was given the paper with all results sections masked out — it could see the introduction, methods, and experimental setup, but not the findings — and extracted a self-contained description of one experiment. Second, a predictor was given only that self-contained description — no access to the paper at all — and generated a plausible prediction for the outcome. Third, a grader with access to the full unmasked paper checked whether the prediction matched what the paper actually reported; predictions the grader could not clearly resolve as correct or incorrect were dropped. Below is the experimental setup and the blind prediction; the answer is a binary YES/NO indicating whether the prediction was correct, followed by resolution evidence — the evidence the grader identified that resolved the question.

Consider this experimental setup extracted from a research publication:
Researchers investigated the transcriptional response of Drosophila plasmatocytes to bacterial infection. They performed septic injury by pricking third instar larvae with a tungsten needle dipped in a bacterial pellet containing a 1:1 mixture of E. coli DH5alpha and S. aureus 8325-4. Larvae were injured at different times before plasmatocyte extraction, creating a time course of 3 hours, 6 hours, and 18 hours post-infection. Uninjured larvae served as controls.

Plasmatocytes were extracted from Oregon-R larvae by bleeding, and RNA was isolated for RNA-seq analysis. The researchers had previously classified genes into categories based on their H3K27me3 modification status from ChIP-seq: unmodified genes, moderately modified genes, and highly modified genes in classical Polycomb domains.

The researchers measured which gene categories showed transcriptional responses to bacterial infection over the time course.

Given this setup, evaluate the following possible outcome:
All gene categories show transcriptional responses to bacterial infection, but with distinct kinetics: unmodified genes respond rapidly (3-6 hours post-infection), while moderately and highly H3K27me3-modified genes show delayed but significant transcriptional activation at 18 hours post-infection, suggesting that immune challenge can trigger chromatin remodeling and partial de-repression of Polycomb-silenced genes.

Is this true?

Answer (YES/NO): NO